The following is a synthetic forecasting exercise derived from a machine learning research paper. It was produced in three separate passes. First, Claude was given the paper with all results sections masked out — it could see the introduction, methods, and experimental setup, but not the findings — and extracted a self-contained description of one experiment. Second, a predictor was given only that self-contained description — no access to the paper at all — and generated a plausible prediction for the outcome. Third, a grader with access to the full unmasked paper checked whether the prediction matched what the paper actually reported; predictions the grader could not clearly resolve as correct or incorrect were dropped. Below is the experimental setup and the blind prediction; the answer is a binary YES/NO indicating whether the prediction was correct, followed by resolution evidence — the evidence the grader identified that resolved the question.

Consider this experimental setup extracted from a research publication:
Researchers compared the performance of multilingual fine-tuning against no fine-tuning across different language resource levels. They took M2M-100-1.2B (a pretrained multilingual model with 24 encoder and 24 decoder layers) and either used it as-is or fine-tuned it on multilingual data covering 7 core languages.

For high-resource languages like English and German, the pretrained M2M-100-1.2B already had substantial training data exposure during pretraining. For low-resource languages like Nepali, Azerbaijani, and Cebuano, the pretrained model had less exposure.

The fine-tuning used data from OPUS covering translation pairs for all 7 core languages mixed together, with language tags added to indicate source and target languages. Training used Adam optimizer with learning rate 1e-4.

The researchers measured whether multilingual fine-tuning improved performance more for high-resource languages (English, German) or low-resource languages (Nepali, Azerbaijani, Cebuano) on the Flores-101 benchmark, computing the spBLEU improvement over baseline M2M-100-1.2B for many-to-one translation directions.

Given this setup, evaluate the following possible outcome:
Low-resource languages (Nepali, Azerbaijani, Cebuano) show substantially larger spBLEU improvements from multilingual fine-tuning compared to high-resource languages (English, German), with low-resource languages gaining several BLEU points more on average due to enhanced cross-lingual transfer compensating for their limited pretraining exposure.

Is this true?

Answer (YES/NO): YES